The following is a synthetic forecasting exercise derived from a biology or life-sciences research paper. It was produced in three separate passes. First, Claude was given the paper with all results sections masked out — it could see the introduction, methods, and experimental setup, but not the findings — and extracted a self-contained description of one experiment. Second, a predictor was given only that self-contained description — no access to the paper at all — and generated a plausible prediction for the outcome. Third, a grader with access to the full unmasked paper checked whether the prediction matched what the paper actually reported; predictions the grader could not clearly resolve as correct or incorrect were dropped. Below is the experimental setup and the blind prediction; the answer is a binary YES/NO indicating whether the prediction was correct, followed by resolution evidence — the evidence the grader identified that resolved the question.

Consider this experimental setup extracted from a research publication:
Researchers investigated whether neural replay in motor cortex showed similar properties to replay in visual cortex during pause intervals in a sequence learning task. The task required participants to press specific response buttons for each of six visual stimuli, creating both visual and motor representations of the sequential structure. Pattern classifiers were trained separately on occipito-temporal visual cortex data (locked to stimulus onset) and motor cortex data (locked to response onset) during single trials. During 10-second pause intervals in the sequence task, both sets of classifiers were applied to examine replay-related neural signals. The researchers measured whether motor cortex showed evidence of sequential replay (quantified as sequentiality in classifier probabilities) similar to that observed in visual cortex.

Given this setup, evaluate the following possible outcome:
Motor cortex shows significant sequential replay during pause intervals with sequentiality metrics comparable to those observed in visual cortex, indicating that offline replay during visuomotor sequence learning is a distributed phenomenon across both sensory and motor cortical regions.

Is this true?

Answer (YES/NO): NO